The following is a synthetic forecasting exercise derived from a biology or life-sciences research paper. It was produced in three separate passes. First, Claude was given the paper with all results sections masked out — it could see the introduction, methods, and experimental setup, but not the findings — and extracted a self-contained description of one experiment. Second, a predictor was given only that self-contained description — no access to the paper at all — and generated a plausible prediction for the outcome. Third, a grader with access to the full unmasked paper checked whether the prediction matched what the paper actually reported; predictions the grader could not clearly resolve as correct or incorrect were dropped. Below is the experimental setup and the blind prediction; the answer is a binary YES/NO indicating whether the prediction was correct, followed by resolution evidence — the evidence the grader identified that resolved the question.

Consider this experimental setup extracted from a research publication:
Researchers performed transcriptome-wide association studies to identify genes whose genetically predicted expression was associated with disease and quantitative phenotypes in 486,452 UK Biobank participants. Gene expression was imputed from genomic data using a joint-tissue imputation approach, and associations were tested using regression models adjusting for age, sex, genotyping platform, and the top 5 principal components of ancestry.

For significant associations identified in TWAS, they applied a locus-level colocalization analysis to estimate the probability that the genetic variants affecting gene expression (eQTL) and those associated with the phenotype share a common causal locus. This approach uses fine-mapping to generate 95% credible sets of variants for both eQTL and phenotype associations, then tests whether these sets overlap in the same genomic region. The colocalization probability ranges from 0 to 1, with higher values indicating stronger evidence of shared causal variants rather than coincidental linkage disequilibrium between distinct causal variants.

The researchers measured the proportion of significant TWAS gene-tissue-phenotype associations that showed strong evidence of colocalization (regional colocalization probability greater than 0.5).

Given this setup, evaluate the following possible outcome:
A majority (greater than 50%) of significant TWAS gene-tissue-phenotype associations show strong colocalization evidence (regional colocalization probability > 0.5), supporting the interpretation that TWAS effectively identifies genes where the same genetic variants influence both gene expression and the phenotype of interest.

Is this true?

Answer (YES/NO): NO